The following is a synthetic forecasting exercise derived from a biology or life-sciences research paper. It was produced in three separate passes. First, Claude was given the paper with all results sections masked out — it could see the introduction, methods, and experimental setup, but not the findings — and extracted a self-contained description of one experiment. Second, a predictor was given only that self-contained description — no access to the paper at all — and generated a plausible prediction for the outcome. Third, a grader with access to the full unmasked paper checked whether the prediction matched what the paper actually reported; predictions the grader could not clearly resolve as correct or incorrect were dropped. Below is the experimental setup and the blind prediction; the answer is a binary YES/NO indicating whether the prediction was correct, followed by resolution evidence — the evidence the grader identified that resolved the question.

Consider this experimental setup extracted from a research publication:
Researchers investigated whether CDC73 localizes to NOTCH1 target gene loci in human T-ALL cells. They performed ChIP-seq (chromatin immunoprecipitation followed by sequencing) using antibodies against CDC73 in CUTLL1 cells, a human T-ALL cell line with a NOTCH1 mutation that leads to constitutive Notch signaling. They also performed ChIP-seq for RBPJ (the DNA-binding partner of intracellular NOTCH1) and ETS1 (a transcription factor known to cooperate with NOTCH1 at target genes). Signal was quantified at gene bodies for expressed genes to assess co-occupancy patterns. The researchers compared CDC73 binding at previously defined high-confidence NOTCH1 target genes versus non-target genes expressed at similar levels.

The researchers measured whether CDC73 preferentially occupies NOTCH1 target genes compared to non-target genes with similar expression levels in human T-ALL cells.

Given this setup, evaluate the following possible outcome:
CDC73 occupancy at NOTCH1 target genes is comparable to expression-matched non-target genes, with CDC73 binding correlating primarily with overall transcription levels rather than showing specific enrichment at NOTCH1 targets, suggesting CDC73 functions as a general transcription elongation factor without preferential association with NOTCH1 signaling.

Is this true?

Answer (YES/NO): YES